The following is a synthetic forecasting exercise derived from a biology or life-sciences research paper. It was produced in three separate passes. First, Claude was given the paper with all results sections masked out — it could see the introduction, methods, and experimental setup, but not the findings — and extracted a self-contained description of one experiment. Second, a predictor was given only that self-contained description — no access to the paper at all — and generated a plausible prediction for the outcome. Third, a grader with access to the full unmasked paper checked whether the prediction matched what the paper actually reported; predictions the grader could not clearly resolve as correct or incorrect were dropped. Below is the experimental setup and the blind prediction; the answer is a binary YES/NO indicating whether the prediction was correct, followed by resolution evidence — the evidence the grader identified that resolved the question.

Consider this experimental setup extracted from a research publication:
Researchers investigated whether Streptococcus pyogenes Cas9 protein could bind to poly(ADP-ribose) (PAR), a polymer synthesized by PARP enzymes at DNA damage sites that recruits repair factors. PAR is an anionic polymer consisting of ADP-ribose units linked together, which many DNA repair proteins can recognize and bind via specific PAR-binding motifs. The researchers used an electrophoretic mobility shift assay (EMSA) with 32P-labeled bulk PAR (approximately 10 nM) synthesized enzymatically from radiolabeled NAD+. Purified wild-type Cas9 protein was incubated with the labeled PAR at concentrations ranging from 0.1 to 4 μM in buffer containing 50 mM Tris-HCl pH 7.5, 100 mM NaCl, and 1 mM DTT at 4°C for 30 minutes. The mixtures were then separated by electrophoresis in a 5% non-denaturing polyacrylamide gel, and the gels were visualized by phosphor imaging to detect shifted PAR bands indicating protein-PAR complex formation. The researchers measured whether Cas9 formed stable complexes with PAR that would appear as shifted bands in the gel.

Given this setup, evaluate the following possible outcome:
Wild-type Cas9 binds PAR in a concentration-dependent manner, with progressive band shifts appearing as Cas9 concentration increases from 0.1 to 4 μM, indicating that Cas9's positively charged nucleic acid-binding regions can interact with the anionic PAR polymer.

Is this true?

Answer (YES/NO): NO